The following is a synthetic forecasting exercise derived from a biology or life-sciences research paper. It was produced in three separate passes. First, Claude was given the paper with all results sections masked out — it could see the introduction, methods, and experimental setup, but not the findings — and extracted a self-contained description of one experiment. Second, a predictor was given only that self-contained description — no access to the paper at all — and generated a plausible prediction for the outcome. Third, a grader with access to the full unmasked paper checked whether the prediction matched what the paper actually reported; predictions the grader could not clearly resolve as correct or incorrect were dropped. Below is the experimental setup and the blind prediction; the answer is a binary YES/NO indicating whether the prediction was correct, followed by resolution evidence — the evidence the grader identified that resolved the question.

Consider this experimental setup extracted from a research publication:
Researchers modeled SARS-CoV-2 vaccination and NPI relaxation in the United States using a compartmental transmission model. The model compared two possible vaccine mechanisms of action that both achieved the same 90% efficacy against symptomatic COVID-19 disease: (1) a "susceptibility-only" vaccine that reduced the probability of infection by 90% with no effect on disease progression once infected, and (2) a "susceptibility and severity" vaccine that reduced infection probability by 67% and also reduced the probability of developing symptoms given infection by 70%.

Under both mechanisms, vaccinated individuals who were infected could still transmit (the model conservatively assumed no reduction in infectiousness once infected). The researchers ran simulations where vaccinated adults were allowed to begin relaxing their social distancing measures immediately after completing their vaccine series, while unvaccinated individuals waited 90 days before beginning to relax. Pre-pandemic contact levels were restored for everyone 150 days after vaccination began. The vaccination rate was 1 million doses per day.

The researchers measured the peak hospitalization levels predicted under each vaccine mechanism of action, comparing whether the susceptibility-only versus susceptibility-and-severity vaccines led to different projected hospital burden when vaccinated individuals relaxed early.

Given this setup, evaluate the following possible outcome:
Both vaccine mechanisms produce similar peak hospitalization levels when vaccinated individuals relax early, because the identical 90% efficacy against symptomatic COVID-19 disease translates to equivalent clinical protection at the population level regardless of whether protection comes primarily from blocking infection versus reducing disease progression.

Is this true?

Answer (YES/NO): NO